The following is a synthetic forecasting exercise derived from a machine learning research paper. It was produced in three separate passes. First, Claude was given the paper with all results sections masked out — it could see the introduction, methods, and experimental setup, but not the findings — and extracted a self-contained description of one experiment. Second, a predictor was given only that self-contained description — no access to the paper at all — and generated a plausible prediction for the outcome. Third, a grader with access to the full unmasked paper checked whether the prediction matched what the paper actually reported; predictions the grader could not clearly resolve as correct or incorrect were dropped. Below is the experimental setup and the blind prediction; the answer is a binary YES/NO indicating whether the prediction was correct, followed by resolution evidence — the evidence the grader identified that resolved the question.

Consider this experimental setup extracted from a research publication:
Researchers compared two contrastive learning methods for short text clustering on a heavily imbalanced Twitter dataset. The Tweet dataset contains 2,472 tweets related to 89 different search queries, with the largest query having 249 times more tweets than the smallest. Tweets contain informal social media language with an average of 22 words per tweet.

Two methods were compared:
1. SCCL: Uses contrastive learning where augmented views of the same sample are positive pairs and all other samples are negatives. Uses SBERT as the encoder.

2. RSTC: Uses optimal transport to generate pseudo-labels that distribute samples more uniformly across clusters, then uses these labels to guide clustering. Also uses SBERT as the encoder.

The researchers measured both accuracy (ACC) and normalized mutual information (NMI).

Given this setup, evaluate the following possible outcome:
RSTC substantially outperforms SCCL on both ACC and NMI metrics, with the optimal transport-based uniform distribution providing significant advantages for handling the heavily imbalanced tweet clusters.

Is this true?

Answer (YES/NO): NO